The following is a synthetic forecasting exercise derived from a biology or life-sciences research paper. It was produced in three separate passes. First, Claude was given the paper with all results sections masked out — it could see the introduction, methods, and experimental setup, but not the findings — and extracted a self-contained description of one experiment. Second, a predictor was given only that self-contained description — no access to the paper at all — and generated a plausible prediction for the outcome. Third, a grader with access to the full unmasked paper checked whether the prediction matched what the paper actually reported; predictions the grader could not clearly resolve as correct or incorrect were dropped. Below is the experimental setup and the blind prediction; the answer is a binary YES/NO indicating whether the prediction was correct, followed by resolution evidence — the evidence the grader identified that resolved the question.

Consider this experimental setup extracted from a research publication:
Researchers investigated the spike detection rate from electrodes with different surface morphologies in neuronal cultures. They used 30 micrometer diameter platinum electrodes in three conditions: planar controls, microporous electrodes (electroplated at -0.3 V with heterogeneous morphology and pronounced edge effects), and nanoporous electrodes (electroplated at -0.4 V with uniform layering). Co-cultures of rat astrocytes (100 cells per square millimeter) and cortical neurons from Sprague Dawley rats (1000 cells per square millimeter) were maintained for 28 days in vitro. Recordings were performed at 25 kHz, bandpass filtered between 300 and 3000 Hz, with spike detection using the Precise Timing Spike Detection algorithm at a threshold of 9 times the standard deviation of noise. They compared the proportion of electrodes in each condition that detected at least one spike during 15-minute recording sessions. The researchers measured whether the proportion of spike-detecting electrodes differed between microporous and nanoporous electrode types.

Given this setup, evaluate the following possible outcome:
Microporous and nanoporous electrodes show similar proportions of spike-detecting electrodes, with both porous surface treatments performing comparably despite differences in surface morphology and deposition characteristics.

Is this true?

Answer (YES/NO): NO